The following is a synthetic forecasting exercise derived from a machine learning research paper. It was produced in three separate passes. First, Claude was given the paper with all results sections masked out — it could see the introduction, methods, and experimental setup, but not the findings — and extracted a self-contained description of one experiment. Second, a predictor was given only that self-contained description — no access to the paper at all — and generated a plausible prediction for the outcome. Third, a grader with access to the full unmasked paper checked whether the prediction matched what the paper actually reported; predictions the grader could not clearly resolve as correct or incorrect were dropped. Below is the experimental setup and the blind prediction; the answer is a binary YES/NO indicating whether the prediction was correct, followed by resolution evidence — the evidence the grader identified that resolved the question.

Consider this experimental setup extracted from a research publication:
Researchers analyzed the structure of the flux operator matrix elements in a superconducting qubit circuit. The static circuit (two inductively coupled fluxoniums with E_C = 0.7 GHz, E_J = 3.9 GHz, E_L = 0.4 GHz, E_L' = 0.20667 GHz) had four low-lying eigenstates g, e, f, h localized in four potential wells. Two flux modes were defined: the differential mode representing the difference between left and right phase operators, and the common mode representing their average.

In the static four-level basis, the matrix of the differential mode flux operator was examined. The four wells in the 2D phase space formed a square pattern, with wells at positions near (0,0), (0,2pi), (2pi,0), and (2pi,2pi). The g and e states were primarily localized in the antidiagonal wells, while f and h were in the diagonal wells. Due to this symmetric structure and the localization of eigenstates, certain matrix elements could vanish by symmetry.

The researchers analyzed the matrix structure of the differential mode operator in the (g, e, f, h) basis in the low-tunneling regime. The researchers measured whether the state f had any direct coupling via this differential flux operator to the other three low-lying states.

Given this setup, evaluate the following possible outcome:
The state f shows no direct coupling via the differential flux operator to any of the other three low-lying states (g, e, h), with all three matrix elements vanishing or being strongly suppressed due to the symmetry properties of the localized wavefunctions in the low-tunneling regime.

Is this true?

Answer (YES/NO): YES